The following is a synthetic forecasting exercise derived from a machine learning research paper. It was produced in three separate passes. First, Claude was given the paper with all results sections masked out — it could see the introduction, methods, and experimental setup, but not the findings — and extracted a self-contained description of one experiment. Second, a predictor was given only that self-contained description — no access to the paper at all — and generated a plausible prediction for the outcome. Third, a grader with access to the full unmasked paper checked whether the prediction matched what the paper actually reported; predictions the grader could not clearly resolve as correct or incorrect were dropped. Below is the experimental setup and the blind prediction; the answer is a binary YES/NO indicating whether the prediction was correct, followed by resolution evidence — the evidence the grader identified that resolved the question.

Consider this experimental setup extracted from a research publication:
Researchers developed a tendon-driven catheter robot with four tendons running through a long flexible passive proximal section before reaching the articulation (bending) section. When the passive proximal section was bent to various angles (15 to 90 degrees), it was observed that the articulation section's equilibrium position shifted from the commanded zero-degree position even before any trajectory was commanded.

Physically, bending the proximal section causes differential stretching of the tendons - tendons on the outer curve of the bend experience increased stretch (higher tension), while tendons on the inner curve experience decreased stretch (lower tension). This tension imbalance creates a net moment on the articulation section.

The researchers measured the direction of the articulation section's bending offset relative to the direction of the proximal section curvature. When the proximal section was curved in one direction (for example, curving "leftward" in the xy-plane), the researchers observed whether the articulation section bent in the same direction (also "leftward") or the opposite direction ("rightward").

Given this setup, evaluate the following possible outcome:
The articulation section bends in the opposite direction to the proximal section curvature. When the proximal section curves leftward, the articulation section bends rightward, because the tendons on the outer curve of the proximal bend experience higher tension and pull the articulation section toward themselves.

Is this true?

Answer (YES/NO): YES